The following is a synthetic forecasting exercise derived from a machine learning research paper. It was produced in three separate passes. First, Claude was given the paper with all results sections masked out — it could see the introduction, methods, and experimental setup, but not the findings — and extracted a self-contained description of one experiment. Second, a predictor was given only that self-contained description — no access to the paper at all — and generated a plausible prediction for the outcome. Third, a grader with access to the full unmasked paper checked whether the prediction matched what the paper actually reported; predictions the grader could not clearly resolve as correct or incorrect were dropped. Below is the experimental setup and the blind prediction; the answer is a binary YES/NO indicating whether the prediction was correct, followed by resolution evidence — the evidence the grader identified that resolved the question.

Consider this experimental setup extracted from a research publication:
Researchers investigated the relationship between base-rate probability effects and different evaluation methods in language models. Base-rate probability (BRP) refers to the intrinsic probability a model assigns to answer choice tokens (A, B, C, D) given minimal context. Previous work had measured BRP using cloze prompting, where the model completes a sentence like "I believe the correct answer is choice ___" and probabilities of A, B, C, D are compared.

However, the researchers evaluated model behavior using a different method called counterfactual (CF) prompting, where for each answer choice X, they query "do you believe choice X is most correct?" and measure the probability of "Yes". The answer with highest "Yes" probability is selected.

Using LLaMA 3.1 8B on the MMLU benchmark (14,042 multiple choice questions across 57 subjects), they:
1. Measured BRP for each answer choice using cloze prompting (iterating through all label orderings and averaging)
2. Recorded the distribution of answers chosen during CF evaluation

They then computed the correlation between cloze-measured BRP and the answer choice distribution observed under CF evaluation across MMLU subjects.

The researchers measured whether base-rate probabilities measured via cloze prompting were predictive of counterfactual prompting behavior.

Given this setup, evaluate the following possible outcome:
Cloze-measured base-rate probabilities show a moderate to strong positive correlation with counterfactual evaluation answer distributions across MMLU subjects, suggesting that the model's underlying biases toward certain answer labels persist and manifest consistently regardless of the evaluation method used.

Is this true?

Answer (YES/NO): NO